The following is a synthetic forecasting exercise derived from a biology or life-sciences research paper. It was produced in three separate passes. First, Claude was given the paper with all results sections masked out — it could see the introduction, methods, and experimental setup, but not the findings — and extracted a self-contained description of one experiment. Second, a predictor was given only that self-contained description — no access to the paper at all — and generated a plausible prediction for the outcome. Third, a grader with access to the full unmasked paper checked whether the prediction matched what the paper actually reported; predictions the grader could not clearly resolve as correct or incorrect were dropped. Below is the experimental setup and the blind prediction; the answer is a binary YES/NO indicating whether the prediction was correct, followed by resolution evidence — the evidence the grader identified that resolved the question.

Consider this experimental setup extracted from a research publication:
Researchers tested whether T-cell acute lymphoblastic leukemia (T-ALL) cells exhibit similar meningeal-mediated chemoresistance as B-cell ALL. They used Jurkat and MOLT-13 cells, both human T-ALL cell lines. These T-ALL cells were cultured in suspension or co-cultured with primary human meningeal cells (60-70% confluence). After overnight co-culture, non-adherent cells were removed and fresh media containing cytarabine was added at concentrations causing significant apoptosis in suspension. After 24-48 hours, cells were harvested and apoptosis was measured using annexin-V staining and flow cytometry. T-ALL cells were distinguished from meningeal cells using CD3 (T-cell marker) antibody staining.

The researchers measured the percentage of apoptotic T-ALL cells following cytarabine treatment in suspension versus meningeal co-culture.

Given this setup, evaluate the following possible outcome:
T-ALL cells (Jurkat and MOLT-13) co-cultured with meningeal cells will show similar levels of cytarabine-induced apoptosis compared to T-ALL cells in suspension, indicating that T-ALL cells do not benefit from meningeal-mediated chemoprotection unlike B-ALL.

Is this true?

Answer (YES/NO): NO